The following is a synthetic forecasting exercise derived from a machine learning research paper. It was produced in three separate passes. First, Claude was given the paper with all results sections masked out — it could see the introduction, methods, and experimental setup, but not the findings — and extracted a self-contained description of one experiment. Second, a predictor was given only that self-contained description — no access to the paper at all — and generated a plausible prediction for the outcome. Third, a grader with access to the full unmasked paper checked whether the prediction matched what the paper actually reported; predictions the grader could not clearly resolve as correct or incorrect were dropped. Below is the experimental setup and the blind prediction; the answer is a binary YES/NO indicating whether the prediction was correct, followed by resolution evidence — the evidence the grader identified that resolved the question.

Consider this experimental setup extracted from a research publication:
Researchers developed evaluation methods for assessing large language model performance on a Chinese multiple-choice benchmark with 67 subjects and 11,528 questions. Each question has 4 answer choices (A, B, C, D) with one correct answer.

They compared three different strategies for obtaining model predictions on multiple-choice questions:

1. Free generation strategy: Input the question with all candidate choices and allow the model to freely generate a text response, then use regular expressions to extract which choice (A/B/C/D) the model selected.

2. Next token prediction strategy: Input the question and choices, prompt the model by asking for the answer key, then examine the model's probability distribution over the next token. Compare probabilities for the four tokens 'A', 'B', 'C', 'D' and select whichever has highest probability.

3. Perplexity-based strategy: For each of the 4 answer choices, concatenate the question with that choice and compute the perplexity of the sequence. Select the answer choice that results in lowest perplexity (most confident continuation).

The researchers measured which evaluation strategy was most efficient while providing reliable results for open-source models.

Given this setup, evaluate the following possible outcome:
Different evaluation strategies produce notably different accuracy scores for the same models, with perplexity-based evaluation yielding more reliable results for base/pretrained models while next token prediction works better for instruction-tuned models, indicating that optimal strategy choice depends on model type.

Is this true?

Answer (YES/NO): NO